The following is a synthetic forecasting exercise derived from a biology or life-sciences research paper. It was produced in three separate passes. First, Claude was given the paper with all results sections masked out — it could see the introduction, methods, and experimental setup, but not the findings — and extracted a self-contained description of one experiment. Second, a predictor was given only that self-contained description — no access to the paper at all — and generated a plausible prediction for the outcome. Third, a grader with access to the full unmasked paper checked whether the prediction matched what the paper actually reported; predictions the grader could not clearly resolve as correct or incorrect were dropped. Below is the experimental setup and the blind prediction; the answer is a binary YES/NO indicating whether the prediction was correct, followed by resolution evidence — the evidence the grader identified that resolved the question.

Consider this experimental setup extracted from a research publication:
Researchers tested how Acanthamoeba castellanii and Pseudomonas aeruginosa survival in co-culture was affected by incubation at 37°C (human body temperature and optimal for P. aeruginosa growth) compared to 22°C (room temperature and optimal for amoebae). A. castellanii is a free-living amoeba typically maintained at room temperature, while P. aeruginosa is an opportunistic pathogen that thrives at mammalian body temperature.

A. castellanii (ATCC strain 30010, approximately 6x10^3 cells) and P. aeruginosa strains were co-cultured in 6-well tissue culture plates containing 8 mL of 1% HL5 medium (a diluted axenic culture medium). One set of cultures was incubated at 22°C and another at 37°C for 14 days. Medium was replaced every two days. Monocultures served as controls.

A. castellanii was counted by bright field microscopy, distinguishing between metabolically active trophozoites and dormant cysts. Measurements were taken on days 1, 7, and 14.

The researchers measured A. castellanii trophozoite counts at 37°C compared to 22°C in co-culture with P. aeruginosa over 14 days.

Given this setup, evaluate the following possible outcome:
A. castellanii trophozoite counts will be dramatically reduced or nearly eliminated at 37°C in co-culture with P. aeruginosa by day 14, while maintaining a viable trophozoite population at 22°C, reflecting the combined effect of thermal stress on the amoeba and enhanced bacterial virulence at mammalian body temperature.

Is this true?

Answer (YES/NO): YES